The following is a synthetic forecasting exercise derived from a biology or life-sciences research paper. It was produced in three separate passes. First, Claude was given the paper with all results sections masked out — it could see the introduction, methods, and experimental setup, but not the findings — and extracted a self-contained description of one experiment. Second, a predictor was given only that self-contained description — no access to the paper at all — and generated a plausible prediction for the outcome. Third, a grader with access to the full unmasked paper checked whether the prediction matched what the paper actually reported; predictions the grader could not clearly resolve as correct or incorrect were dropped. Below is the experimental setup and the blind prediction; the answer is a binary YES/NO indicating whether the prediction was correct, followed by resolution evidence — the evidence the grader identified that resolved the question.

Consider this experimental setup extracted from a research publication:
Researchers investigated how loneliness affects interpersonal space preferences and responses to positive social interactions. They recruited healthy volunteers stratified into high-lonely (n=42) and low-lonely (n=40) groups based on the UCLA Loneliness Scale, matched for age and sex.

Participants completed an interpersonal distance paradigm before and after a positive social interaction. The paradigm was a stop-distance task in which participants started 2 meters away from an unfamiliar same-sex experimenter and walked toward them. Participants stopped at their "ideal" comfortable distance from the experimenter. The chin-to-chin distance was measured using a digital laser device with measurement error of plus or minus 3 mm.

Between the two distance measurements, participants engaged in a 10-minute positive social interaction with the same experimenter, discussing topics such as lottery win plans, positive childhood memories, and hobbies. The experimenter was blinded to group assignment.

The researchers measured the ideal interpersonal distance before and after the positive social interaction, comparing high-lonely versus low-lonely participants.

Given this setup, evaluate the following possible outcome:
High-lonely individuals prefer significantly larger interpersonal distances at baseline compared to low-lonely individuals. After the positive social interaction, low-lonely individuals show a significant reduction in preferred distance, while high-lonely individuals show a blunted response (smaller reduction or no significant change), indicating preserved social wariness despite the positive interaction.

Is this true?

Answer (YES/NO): NO